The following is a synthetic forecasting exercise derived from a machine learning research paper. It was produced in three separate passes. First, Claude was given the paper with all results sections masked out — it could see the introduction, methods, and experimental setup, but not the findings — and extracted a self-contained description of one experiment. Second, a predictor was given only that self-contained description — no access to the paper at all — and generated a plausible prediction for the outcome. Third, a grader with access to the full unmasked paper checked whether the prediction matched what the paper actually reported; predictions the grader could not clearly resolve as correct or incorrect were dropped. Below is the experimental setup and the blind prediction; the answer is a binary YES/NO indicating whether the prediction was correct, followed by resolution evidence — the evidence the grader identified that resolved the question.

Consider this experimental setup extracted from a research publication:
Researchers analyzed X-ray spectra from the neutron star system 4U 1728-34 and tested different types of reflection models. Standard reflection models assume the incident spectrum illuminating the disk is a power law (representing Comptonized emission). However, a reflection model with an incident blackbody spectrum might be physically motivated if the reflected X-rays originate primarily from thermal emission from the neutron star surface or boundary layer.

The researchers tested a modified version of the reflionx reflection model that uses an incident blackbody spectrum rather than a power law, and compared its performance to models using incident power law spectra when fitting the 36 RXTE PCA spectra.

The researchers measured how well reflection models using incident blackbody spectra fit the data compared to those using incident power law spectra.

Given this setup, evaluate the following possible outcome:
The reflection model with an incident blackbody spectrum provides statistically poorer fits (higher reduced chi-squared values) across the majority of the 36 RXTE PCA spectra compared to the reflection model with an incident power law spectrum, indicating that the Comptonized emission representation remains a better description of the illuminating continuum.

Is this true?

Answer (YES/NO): YES